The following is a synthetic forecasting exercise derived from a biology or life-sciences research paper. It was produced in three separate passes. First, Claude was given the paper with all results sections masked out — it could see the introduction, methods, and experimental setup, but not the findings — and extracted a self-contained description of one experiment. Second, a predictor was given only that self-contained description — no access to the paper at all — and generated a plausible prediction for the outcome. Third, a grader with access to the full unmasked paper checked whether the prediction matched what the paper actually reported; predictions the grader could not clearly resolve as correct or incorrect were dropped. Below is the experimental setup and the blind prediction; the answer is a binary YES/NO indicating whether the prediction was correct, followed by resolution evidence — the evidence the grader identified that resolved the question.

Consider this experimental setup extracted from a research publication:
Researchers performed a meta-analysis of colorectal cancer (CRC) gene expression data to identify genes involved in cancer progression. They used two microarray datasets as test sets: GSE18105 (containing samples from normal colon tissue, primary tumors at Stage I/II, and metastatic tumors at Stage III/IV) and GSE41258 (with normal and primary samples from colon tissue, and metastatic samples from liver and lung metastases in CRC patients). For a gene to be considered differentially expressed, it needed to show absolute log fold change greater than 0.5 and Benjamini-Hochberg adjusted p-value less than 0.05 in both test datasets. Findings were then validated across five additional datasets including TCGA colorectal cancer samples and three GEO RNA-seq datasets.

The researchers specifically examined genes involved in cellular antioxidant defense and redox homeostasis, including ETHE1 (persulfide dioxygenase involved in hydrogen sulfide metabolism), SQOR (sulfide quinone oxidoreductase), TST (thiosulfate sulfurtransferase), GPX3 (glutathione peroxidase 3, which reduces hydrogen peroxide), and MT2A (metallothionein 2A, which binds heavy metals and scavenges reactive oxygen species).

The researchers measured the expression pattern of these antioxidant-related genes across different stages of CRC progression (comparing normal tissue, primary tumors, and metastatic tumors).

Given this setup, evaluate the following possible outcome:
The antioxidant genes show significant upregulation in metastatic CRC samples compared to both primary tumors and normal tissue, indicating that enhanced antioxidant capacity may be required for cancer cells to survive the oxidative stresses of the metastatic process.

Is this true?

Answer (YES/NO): NO